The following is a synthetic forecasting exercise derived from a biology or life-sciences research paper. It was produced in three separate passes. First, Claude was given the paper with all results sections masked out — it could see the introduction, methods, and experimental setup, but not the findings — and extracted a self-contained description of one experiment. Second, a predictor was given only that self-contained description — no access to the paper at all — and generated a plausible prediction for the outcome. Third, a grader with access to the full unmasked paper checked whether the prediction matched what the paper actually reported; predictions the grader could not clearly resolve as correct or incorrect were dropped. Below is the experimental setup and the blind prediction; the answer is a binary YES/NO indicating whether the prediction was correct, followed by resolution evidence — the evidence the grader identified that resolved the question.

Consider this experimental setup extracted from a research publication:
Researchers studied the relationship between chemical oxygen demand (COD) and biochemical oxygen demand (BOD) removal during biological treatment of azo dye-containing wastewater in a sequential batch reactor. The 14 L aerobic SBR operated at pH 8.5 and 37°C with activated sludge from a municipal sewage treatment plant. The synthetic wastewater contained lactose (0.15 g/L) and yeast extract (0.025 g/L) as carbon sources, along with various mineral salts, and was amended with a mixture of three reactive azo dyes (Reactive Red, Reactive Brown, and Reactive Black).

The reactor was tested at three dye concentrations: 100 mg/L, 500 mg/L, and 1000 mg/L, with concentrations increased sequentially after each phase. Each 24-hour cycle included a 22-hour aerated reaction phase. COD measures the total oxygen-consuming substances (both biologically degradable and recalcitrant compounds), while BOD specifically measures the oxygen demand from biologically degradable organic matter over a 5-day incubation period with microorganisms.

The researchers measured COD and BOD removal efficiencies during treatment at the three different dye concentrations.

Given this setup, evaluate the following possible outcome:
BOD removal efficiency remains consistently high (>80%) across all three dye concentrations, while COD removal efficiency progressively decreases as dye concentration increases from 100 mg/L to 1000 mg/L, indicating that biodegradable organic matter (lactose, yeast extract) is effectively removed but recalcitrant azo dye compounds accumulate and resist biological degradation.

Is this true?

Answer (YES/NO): NO